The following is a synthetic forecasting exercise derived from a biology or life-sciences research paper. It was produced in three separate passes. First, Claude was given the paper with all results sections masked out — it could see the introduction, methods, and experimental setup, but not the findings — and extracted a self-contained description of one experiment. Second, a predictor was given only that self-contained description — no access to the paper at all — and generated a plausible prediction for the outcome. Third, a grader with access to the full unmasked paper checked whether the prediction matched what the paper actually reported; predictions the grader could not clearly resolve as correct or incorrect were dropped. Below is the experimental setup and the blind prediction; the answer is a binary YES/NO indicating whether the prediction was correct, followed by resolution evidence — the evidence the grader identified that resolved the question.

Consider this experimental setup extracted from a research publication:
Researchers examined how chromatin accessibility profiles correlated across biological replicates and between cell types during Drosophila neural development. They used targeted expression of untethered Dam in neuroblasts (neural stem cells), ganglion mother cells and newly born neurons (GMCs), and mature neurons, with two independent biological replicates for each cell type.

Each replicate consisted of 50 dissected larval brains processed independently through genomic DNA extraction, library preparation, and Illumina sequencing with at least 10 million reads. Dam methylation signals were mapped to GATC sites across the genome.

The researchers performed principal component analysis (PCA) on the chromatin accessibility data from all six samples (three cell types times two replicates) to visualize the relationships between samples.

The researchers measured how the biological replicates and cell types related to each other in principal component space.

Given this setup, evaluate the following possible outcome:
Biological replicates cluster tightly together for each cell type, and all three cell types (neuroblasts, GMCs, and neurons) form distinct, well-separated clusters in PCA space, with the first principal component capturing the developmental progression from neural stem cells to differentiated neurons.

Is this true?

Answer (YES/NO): NO